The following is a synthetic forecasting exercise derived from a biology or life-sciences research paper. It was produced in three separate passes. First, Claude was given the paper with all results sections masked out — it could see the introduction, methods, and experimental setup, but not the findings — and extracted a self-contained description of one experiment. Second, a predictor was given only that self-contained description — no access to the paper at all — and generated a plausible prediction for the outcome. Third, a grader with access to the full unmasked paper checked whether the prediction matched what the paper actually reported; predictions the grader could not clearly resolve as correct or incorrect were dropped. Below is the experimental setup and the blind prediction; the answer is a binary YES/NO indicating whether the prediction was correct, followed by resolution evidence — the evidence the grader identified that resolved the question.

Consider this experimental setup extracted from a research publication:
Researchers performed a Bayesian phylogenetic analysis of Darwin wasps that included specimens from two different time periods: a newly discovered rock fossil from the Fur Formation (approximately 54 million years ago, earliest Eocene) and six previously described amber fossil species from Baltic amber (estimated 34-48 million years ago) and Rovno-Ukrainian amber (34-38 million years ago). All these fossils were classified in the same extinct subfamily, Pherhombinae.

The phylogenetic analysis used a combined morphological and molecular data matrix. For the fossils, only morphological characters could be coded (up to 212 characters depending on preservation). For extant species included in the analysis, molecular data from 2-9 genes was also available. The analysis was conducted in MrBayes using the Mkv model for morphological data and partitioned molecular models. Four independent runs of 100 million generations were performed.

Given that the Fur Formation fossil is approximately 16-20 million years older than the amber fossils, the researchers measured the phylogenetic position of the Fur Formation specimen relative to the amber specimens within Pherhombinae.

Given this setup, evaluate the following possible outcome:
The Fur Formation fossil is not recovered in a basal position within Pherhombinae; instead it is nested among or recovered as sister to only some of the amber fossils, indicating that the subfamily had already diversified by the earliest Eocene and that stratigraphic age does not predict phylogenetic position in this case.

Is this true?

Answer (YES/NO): NO